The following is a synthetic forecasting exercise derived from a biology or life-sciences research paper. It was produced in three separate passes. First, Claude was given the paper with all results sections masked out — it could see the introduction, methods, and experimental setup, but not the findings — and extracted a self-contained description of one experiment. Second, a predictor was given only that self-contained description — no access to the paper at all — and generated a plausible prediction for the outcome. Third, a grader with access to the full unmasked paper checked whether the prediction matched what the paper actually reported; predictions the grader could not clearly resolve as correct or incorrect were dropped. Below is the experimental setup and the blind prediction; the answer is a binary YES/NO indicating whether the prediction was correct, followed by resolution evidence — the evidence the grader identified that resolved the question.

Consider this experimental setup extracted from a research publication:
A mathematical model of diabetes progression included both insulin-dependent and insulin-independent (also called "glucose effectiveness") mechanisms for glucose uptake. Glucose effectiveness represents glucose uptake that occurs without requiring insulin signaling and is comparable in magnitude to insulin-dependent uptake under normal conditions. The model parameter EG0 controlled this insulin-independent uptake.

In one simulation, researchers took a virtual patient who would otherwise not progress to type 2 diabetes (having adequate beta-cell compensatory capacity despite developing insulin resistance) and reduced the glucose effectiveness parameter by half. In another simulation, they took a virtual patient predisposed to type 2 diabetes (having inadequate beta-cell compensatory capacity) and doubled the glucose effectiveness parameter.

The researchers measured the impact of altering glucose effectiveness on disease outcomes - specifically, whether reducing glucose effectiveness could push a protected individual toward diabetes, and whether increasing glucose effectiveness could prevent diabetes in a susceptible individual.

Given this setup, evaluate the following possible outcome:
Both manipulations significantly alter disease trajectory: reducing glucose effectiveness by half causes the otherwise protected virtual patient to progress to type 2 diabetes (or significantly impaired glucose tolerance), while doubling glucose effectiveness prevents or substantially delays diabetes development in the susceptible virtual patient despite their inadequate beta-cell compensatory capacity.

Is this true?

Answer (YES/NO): YES